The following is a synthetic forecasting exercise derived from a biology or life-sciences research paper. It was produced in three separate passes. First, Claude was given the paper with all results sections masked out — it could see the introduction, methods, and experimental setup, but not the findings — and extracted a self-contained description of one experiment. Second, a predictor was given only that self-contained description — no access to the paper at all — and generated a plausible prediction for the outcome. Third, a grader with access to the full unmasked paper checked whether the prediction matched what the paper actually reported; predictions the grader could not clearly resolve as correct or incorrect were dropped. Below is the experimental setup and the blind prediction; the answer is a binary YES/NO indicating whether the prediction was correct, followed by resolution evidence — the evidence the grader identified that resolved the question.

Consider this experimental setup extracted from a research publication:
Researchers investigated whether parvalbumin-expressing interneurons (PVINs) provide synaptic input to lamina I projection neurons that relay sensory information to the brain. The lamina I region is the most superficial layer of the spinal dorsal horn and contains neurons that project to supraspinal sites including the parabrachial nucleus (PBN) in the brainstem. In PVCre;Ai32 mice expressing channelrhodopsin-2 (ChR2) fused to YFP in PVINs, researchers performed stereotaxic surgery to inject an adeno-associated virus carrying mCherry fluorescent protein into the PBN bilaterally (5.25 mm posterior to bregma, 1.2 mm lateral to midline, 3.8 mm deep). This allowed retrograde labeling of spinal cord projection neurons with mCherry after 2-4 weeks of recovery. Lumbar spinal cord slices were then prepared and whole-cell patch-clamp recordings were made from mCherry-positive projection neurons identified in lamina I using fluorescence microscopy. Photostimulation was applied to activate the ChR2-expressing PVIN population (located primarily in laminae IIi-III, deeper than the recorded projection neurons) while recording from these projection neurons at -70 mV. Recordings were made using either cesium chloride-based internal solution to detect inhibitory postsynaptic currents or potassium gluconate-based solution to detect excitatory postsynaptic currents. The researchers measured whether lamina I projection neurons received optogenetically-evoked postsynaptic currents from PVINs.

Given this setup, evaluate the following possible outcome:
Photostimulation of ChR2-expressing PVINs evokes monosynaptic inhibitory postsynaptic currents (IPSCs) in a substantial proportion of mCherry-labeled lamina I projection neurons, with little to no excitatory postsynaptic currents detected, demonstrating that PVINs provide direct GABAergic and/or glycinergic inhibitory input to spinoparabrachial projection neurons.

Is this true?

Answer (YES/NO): NO